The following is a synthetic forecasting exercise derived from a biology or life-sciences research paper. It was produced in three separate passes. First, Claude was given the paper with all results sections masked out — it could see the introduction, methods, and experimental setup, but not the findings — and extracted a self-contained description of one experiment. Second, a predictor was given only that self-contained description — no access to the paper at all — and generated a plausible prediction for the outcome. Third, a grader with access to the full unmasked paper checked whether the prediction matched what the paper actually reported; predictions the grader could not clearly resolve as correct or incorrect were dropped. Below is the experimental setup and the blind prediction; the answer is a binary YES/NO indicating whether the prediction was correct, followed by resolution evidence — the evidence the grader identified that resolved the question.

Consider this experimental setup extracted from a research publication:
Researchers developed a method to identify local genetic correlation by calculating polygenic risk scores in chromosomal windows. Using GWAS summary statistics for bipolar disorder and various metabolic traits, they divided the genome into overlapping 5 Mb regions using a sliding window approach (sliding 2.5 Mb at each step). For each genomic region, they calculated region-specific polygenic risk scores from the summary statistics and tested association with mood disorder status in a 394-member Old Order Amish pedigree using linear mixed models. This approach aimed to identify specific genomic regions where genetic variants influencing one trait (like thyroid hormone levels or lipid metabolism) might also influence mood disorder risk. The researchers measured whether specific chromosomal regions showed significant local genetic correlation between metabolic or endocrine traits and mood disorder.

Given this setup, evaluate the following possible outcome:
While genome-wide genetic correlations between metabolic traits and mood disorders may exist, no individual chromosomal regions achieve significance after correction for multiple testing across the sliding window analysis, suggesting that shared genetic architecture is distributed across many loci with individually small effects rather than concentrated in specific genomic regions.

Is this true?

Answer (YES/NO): NO